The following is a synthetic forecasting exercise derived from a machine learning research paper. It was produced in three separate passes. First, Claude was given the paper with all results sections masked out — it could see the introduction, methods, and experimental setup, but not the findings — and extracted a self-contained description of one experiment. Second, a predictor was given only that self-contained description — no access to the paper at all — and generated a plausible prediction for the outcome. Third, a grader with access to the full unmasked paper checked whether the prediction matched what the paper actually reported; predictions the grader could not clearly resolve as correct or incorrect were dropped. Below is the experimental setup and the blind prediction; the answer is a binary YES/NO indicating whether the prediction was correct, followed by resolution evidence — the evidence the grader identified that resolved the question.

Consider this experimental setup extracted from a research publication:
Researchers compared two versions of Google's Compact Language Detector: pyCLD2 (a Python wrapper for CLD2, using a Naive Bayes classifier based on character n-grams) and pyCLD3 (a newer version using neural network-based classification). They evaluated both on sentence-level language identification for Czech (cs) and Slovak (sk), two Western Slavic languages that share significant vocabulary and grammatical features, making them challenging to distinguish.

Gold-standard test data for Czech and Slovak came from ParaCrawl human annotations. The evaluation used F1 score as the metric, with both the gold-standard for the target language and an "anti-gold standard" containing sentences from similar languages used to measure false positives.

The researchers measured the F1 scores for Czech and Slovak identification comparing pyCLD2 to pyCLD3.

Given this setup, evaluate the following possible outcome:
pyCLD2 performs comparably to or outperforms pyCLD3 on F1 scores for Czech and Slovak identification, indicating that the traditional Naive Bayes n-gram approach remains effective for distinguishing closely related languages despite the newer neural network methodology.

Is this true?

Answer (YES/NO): YES